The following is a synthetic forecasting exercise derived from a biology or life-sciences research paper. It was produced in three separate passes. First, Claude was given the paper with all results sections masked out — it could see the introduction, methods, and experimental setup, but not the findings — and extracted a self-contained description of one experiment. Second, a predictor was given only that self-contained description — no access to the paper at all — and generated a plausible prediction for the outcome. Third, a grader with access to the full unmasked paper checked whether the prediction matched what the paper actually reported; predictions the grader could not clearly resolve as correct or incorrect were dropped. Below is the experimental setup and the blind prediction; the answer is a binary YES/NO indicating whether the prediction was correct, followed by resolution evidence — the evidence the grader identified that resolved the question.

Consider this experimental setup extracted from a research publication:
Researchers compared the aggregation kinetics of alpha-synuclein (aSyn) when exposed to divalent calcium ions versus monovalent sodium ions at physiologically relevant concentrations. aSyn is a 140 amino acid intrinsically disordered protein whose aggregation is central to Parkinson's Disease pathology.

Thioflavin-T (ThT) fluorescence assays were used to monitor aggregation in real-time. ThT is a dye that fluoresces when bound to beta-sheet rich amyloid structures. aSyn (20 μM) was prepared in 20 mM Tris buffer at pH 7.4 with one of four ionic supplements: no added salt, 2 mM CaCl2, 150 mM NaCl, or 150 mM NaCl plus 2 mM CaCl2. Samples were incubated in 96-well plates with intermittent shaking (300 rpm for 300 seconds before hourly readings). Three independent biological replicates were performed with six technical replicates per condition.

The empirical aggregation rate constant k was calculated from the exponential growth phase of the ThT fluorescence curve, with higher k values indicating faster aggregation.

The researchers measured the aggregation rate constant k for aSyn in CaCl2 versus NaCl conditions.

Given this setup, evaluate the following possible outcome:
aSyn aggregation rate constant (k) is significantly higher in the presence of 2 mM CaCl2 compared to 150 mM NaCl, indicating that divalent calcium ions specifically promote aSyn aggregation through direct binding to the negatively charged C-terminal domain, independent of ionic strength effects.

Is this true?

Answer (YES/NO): YES